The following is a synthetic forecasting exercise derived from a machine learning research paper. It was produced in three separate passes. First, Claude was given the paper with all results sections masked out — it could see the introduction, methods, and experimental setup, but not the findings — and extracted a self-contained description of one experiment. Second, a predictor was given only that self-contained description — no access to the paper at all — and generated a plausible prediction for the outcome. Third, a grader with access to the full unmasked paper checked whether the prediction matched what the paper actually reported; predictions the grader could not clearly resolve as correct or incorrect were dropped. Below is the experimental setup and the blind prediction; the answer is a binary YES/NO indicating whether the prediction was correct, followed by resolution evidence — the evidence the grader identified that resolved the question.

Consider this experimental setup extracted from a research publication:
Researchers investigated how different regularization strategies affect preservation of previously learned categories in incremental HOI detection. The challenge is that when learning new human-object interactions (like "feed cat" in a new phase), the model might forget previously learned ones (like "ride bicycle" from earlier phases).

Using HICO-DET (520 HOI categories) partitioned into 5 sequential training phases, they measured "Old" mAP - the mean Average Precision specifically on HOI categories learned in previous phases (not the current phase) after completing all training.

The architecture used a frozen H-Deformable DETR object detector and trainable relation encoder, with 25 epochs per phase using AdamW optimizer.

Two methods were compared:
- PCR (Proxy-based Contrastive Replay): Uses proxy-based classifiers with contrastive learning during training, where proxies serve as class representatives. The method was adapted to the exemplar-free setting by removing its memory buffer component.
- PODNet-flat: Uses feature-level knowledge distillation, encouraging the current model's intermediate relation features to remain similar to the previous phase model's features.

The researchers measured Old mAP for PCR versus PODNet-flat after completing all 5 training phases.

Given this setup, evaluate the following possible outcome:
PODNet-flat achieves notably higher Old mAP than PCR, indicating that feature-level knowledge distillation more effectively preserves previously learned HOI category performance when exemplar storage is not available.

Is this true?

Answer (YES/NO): YES